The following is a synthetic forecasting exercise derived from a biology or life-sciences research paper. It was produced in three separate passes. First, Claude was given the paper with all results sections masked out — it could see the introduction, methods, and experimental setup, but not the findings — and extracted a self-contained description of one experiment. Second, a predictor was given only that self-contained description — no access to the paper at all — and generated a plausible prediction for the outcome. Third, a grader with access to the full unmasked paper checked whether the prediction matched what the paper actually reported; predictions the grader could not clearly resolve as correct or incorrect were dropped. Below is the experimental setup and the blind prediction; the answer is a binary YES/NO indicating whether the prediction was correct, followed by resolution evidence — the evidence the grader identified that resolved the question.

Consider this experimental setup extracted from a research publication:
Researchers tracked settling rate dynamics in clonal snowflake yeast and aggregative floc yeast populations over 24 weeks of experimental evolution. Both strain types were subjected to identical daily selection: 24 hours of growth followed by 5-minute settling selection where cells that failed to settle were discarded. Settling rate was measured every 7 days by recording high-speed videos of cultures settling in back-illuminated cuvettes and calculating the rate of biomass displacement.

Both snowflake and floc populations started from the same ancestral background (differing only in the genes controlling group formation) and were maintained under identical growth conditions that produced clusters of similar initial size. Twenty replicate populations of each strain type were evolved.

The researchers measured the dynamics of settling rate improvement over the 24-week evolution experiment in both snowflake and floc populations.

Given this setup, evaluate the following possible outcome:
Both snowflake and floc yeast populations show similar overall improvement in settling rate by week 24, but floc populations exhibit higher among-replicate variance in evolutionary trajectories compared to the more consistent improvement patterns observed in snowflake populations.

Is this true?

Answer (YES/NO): NO